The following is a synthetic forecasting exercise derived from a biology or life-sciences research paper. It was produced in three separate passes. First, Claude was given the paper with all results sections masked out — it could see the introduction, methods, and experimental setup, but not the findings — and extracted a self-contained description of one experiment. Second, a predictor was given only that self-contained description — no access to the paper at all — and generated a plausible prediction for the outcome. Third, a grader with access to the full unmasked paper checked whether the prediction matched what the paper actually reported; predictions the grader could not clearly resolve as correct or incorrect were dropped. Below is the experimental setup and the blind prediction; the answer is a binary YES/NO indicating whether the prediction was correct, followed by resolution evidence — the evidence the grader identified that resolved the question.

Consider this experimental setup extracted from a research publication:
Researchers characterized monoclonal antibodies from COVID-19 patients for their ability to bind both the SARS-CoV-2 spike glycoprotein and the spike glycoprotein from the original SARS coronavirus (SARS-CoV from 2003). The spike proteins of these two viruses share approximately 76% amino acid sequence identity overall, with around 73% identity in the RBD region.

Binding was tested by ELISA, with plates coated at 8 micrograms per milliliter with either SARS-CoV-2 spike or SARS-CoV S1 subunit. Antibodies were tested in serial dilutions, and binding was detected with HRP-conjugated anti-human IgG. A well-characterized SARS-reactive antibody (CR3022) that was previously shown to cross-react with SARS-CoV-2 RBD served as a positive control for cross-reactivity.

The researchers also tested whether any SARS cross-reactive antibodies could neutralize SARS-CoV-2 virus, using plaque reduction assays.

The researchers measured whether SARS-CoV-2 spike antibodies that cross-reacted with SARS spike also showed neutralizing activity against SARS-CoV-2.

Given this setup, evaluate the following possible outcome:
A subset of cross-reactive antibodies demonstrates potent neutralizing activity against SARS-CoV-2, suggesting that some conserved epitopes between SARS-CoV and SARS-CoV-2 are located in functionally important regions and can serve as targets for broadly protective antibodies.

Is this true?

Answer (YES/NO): NO